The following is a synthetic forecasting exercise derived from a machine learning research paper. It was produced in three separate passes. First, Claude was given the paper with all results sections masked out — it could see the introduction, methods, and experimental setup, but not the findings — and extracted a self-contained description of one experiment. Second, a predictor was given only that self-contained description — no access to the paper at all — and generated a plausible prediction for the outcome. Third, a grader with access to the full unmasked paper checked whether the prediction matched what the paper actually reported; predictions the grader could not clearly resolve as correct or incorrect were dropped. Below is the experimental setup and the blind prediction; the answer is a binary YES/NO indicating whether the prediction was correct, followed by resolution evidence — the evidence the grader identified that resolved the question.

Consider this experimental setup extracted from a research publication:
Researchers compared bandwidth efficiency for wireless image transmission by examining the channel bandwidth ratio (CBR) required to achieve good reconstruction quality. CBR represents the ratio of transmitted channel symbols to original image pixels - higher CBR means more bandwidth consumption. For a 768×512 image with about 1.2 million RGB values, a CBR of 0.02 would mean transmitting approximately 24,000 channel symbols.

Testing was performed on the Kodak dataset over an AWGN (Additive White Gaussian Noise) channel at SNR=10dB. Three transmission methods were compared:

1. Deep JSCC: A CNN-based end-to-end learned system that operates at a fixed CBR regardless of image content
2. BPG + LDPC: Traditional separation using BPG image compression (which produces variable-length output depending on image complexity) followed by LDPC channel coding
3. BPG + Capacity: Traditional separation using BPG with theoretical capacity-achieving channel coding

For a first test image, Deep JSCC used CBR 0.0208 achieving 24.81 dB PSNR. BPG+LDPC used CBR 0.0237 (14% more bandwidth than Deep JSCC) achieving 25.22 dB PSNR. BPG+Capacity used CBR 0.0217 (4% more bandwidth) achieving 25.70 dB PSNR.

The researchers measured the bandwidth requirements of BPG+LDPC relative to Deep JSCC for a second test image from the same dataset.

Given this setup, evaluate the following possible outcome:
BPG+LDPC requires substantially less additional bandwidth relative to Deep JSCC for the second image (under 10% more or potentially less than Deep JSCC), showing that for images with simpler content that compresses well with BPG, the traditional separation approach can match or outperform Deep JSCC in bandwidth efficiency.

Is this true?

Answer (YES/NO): NO